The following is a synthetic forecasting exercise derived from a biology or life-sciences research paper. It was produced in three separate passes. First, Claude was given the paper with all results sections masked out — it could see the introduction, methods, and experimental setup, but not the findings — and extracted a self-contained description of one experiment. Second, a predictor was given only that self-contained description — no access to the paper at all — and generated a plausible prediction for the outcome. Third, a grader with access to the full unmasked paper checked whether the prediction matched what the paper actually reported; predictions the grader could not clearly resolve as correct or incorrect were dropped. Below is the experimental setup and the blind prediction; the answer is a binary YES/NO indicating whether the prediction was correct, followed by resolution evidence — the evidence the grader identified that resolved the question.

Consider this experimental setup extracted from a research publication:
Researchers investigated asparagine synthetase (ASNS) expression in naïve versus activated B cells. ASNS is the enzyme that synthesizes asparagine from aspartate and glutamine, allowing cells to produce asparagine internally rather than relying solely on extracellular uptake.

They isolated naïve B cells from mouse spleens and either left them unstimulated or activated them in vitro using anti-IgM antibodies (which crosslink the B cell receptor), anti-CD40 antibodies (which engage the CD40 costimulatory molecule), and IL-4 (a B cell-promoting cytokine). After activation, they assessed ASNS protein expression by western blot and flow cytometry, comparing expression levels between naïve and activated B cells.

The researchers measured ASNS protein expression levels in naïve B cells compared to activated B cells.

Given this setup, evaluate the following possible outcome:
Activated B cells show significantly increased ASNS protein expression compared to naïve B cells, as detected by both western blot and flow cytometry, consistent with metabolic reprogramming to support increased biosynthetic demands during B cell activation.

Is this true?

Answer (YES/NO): YES